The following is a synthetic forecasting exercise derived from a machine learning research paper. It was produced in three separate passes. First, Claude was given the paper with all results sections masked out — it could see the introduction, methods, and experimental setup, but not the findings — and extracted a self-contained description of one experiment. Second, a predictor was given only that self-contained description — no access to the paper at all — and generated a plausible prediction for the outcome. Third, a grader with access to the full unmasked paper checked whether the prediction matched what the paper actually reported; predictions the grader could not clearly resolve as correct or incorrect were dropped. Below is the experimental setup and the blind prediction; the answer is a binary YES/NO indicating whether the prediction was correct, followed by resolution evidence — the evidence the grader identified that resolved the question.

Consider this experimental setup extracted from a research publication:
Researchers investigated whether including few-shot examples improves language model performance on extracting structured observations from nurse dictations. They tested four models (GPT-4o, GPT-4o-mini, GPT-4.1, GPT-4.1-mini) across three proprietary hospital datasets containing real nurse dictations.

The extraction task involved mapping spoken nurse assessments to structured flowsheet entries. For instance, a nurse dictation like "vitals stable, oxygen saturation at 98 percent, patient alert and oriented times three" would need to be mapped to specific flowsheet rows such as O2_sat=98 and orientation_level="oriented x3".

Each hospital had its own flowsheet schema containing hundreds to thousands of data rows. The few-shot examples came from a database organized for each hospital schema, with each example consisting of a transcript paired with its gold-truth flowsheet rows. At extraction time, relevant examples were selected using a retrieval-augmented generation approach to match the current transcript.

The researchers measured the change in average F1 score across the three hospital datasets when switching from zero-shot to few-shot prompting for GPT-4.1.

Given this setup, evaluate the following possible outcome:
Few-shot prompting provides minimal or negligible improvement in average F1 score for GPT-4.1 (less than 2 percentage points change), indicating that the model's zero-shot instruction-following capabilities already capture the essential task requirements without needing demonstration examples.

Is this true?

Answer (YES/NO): NO